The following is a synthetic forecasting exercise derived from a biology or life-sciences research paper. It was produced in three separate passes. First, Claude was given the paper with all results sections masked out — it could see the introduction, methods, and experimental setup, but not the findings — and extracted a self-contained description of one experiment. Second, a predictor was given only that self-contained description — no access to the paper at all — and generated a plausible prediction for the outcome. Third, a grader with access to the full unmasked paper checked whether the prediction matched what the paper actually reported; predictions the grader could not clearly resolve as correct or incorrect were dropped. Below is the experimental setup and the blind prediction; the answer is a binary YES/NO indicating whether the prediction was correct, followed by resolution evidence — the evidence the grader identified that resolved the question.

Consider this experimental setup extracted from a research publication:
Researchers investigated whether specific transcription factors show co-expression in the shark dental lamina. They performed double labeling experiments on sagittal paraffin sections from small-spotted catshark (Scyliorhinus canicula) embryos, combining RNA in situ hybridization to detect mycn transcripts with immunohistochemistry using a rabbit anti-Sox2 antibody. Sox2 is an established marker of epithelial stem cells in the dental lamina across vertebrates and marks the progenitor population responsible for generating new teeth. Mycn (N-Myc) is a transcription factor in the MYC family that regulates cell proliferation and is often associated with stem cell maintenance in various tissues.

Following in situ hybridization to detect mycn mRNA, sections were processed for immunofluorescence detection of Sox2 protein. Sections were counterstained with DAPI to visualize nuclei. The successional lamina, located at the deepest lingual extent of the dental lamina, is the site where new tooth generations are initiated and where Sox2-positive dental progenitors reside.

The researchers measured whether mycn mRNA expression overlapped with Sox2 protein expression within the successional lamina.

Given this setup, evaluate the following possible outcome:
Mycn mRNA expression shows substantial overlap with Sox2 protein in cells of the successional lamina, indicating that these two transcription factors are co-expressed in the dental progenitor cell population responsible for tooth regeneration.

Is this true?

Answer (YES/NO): YES